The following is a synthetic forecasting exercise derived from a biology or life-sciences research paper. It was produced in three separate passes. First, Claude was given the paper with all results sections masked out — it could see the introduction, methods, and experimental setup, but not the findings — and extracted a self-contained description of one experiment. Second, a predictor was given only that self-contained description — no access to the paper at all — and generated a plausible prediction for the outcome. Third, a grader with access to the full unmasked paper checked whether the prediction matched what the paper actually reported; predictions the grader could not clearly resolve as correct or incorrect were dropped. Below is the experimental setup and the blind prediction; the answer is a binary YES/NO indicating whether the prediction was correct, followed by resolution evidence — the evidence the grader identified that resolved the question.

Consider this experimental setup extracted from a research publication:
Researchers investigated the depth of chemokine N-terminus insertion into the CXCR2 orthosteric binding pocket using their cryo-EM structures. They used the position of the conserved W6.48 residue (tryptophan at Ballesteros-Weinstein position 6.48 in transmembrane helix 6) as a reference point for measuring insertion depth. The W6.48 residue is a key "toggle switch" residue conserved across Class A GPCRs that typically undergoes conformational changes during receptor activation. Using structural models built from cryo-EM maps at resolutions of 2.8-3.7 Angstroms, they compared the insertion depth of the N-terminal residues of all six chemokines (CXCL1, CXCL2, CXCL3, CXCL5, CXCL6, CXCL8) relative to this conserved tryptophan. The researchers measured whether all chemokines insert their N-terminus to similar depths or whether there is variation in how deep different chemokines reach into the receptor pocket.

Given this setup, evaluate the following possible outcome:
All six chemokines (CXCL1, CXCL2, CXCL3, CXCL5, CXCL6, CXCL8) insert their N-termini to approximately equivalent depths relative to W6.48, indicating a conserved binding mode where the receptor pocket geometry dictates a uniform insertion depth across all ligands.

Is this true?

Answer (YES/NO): YES